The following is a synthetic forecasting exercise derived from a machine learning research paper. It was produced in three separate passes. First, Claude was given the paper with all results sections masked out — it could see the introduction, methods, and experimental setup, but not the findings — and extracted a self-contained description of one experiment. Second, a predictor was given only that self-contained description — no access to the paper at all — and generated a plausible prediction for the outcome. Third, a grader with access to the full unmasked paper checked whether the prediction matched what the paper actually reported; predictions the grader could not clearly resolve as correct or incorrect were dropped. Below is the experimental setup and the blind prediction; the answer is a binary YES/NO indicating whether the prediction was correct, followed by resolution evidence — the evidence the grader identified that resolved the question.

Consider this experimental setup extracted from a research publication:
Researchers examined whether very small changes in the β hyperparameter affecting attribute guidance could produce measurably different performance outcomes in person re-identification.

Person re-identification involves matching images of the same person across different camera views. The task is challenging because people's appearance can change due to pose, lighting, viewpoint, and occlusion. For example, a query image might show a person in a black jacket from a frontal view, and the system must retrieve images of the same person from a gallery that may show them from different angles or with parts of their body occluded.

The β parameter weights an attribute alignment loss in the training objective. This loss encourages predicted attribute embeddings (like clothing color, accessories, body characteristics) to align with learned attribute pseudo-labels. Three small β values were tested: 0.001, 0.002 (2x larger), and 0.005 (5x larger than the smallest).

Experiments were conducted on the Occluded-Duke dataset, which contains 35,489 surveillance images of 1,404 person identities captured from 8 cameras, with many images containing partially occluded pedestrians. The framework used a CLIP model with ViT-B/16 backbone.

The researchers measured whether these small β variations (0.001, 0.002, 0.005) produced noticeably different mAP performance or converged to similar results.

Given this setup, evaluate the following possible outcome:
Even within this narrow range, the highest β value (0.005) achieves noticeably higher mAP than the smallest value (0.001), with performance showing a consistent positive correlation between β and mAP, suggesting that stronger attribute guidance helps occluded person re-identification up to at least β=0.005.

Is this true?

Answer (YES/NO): NO